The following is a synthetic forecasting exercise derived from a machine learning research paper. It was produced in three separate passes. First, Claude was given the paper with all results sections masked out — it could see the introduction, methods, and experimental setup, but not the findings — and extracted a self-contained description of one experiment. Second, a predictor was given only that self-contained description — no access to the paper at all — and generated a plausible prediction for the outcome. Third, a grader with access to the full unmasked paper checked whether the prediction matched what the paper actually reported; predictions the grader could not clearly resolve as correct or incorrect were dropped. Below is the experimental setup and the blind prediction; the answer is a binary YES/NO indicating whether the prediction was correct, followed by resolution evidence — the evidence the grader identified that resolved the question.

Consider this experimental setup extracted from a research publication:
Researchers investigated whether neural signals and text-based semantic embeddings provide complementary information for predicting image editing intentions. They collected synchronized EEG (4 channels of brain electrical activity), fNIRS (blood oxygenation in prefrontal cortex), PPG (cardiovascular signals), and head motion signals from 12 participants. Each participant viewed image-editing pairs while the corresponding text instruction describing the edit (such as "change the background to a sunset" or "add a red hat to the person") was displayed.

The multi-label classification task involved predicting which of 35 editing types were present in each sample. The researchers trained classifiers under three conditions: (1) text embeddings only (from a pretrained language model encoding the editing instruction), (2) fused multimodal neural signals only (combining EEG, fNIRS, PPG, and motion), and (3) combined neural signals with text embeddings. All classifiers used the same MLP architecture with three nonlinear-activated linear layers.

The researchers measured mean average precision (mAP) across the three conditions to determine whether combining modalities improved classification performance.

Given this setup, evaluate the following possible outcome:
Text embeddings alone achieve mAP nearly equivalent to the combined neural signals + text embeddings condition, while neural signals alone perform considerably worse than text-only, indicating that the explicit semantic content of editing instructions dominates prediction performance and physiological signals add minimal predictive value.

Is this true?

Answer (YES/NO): NO